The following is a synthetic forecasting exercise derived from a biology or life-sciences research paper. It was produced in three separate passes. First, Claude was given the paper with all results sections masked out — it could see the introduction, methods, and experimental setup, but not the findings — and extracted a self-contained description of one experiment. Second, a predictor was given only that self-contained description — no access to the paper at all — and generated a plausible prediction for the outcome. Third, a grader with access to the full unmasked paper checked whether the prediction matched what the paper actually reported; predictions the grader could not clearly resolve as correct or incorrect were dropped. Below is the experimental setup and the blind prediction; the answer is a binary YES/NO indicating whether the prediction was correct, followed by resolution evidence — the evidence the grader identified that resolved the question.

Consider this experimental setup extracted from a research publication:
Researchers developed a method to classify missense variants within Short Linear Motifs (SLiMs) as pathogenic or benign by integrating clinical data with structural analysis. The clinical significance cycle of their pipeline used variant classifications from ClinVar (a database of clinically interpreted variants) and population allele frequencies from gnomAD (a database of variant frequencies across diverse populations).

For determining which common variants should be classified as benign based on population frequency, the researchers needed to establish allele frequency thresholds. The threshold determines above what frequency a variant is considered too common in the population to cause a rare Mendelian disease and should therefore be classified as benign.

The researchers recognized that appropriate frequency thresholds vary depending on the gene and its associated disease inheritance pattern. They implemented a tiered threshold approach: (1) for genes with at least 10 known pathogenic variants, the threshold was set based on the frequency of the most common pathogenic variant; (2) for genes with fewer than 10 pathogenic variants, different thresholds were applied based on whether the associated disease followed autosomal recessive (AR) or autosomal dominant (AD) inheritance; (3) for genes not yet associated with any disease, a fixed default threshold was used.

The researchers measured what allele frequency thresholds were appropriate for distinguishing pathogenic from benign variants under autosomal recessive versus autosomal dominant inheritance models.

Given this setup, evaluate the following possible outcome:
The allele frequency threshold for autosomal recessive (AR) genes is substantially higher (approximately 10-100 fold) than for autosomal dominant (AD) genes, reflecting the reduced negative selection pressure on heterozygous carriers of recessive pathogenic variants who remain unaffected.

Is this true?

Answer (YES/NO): NO